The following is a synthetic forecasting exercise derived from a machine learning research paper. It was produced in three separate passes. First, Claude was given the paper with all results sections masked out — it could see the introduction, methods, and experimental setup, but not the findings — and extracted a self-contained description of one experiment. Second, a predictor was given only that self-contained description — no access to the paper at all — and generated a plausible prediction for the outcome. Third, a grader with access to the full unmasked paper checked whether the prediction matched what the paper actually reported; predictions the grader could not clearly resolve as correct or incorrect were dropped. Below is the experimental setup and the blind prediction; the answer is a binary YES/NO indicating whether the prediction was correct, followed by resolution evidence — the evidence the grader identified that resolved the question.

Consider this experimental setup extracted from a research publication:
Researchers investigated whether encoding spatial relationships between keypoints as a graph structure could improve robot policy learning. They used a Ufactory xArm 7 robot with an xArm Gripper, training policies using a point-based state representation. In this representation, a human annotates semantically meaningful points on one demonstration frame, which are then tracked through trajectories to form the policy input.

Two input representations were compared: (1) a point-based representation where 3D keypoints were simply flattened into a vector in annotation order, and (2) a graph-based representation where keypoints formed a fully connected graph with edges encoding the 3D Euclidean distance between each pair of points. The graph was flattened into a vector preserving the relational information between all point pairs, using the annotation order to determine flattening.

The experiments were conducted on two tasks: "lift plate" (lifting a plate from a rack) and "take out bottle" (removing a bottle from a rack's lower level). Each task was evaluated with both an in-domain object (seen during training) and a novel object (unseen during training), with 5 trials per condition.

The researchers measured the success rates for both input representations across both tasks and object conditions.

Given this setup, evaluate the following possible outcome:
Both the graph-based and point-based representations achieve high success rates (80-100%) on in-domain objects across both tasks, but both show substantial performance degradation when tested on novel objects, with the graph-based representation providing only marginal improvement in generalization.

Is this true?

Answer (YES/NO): NO